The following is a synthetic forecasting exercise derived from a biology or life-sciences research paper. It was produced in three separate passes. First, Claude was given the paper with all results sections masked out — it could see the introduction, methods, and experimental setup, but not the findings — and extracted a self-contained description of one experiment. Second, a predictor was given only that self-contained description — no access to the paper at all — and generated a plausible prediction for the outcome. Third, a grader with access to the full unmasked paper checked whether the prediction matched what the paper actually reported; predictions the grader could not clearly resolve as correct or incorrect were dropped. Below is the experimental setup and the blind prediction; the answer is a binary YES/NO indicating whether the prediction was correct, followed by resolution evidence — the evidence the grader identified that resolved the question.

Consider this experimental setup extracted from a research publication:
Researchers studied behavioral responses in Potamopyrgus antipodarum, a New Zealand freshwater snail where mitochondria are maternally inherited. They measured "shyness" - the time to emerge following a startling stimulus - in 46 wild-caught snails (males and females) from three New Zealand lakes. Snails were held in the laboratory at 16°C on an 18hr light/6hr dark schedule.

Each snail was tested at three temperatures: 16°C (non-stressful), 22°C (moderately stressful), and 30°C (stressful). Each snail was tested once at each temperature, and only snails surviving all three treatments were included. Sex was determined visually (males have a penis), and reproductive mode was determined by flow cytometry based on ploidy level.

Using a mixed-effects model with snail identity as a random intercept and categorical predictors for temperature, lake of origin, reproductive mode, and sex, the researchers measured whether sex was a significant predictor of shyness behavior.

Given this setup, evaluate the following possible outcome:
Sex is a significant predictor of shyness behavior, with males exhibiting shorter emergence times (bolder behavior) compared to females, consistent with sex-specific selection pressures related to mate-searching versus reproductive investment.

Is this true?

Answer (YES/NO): NO